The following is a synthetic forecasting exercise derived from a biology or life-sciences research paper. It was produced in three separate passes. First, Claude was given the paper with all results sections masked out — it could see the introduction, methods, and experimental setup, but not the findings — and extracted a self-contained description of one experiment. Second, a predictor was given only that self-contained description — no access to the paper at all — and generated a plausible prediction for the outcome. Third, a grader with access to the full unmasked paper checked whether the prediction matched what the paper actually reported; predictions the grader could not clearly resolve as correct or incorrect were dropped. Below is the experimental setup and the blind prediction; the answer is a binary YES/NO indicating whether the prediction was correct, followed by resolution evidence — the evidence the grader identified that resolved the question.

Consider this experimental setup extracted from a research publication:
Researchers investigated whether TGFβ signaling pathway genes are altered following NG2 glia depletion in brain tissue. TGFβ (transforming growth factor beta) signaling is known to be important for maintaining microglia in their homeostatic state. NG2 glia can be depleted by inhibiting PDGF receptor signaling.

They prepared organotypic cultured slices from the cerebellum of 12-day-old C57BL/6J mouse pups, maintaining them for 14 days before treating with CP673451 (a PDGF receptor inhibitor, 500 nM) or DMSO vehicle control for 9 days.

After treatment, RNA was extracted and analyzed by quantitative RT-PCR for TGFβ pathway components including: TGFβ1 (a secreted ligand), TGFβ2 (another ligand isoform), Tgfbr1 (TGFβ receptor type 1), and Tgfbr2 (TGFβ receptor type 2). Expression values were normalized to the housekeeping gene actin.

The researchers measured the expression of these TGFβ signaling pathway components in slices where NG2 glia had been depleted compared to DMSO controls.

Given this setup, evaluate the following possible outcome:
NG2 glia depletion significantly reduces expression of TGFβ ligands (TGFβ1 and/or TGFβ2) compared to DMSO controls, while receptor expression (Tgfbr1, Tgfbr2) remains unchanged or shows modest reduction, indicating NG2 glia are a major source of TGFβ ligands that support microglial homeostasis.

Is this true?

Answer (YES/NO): NO